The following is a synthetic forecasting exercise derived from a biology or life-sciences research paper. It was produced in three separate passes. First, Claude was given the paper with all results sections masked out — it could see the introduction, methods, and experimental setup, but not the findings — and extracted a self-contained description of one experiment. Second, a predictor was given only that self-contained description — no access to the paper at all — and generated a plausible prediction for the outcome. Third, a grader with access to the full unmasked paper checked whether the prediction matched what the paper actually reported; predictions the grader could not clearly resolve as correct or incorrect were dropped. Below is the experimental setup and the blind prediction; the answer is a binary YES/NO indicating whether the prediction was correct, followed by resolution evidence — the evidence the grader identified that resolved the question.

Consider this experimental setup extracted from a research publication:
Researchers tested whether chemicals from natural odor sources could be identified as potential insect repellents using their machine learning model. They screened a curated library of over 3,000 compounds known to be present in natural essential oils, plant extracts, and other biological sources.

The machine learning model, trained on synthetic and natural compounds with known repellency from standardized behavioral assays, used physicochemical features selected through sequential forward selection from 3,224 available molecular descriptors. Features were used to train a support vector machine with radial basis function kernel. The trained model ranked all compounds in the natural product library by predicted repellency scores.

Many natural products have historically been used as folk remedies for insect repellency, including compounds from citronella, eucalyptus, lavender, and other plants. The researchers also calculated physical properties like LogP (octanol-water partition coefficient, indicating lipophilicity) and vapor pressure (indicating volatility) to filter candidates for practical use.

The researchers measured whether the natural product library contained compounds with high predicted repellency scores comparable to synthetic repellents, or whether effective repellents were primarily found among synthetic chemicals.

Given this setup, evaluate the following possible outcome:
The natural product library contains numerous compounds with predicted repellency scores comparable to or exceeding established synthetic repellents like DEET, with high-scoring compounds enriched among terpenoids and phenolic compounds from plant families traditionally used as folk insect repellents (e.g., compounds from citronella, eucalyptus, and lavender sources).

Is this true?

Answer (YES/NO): NO